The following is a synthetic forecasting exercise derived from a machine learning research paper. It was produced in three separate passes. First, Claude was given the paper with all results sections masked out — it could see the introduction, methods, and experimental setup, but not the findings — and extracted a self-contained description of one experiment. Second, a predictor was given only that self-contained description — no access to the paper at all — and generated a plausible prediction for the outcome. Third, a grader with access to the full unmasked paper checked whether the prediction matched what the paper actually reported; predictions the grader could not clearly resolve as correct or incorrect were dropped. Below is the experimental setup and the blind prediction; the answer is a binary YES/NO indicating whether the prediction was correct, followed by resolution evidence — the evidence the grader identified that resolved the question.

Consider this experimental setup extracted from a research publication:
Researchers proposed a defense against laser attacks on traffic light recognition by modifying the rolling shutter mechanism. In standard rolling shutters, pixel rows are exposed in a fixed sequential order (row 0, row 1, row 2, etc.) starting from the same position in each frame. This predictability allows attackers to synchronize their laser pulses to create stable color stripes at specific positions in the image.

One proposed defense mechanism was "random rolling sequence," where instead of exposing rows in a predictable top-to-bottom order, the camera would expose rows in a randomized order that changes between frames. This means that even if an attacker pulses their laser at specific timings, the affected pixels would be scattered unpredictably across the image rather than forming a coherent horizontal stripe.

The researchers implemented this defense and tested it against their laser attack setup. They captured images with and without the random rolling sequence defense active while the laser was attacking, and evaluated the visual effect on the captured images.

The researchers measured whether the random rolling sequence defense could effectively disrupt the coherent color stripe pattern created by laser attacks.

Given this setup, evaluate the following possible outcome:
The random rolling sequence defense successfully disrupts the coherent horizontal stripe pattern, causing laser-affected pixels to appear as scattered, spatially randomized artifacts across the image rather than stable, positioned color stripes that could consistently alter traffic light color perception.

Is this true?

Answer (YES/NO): YES